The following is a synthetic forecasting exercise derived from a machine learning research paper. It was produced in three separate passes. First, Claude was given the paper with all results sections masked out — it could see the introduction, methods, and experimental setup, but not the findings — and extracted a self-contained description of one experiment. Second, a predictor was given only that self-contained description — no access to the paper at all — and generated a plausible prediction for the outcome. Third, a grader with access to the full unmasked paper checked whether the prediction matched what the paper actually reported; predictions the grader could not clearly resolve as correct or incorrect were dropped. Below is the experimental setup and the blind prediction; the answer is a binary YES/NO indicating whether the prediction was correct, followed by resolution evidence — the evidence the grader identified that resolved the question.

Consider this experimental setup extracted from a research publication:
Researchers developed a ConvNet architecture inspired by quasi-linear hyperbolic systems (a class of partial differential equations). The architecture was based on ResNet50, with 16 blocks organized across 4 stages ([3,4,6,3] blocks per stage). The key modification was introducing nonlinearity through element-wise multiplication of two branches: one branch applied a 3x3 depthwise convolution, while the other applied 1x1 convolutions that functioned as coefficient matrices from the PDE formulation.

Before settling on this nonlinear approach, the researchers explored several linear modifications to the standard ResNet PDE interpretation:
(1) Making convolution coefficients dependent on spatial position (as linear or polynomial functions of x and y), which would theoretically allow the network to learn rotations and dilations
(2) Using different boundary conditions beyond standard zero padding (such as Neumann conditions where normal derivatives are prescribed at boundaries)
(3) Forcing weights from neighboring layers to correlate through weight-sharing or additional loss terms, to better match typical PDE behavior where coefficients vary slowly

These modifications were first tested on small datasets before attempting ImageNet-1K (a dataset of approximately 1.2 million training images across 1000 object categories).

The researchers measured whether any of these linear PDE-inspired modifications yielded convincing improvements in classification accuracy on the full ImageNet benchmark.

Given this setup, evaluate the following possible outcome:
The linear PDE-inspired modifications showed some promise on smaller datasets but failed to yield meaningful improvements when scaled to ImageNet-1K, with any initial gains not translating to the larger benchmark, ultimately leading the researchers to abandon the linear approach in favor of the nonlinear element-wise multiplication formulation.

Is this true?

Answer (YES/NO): NO